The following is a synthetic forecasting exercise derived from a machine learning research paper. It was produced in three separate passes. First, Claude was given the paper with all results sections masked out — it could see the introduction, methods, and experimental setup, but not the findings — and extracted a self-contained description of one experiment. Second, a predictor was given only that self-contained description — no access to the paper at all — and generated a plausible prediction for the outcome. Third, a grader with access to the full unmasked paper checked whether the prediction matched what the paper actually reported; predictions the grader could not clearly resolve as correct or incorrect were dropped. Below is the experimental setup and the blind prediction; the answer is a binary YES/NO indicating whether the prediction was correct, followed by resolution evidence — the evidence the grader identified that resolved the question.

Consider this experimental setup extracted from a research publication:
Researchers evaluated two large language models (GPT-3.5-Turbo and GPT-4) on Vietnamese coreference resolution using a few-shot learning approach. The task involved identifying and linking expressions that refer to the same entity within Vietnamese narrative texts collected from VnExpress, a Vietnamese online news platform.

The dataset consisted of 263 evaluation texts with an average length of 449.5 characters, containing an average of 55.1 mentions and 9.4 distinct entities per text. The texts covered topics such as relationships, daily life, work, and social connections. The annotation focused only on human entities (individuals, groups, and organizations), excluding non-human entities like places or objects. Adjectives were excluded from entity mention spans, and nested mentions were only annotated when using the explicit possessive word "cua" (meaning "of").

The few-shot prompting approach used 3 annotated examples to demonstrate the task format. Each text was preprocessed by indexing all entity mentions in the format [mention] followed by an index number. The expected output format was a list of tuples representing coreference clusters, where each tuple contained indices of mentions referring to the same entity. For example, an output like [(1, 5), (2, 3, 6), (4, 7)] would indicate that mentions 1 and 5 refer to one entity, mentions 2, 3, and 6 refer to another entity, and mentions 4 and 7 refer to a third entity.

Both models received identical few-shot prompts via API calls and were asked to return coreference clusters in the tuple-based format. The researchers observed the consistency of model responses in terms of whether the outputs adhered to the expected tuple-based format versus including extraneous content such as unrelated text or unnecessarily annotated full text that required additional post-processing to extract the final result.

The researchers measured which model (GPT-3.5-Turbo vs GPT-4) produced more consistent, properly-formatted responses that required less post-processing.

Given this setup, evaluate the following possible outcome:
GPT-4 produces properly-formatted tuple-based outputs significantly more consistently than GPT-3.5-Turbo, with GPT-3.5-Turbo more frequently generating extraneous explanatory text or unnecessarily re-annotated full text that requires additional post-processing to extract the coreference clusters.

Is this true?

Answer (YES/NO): YES